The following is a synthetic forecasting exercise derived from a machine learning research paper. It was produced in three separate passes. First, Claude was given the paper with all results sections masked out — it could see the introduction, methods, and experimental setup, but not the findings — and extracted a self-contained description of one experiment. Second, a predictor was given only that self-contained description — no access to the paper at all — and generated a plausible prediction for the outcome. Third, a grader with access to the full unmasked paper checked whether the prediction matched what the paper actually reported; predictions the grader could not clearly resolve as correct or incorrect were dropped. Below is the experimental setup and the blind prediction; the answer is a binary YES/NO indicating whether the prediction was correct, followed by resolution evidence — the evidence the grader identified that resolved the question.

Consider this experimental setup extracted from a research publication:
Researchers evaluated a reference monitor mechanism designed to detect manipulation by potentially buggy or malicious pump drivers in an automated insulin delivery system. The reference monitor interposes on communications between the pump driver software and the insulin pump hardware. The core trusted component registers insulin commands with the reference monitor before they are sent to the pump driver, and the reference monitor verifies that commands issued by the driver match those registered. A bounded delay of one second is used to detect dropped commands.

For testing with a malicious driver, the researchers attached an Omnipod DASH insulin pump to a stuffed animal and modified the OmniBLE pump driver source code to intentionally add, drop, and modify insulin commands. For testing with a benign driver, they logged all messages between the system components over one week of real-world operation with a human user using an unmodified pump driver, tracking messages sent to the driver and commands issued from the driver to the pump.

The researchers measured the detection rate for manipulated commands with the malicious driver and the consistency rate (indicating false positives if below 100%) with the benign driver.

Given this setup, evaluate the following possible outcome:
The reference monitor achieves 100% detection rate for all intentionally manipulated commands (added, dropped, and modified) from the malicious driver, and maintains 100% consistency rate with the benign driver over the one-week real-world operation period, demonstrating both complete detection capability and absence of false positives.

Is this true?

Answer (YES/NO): YES